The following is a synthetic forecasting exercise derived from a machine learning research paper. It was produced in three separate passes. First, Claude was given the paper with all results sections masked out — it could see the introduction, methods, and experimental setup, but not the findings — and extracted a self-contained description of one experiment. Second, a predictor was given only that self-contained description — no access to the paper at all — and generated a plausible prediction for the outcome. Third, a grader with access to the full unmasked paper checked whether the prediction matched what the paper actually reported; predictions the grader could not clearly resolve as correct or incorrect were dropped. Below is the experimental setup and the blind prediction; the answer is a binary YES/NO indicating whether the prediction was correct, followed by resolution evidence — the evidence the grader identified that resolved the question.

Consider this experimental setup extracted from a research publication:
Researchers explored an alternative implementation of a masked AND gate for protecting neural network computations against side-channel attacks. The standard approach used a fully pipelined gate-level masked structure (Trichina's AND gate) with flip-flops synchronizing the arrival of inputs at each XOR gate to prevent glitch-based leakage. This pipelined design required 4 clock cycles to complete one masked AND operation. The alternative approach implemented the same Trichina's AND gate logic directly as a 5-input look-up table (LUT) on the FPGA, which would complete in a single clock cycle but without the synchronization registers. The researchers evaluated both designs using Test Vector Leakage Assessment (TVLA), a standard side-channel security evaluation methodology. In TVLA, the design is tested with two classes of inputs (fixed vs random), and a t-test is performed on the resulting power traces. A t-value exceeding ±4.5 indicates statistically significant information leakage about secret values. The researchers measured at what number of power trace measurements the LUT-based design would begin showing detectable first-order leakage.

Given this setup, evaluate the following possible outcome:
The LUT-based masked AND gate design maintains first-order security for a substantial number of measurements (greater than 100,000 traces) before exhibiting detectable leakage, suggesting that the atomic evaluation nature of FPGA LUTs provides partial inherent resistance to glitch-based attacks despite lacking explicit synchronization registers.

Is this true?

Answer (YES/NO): YES